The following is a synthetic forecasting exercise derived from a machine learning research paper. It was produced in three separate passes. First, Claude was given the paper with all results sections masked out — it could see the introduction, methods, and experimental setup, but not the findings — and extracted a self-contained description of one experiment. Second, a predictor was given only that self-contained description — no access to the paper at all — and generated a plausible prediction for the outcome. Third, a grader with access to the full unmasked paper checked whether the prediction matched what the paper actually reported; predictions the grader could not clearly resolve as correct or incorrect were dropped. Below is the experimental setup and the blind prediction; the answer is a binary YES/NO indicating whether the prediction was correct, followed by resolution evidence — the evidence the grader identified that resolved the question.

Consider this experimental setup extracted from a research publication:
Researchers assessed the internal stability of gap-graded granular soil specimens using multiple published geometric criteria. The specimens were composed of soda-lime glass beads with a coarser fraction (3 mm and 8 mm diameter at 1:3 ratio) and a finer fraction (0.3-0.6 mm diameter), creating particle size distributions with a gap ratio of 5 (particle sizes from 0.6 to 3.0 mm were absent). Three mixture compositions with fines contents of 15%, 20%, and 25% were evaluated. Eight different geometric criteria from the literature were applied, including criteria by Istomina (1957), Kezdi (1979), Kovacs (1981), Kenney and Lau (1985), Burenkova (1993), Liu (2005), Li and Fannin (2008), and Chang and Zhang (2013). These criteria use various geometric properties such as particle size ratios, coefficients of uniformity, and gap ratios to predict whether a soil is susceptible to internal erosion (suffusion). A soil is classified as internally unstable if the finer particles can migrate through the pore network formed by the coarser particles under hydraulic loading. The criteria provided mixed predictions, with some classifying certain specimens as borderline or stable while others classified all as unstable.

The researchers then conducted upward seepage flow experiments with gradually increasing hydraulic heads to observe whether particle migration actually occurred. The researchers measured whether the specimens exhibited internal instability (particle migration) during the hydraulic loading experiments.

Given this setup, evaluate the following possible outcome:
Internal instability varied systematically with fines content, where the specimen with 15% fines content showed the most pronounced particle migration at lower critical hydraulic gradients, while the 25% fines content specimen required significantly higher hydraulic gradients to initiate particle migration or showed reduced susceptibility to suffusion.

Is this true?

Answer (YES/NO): NO